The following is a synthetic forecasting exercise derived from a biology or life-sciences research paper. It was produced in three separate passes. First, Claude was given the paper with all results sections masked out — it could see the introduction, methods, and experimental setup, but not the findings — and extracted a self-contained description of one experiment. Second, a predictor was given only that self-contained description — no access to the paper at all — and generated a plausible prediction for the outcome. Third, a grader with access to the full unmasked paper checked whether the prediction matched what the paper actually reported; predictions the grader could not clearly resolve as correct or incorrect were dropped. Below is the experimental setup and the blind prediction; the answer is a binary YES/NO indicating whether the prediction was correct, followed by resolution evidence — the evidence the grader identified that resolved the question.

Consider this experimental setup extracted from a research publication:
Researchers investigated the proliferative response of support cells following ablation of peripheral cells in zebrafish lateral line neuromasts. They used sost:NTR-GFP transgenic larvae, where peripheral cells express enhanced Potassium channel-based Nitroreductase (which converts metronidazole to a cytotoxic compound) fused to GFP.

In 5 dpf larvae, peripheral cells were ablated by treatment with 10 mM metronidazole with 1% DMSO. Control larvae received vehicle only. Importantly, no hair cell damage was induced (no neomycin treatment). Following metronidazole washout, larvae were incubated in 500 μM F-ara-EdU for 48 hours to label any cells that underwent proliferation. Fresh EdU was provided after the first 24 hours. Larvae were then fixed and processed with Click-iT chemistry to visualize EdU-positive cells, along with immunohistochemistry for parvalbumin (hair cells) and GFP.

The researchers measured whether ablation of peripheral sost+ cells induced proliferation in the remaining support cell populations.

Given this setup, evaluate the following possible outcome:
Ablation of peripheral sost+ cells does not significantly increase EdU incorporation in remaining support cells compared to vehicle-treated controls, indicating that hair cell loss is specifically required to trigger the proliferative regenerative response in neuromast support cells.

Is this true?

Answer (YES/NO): NO